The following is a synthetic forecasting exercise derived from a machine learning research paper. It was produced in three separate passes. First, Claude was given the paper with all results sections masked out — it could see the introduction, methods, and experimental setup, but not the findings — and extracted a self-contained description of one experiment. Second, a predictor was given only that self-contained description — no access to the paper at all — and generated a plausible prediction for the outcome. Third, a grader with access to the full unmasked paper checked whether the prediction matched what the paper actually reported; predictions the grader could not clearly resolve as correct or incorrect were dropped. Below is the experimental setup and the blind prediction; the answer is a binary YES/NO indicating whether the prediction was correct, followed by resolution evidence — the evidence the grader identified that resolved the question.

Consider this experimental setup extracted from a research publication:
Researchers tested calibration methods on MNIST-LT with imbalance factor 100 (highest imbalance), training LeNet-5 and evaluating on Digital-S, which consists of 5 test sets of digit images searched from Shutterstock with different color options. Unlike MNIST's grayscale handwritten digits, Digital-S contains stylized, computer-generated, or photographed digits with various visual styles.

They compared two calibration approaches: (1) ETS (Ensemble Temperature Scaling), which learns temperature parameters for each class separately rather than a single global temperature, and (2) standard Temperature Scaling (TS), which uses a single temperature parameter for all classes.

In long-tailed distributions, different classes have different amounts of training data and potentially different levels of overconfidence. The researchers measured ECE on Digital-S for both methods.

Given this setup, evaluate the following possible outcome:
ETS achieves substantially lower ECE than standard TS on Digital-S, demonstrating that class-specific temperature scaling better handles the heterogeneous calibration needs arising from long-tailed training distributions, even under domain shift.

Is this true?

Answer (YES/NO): NO